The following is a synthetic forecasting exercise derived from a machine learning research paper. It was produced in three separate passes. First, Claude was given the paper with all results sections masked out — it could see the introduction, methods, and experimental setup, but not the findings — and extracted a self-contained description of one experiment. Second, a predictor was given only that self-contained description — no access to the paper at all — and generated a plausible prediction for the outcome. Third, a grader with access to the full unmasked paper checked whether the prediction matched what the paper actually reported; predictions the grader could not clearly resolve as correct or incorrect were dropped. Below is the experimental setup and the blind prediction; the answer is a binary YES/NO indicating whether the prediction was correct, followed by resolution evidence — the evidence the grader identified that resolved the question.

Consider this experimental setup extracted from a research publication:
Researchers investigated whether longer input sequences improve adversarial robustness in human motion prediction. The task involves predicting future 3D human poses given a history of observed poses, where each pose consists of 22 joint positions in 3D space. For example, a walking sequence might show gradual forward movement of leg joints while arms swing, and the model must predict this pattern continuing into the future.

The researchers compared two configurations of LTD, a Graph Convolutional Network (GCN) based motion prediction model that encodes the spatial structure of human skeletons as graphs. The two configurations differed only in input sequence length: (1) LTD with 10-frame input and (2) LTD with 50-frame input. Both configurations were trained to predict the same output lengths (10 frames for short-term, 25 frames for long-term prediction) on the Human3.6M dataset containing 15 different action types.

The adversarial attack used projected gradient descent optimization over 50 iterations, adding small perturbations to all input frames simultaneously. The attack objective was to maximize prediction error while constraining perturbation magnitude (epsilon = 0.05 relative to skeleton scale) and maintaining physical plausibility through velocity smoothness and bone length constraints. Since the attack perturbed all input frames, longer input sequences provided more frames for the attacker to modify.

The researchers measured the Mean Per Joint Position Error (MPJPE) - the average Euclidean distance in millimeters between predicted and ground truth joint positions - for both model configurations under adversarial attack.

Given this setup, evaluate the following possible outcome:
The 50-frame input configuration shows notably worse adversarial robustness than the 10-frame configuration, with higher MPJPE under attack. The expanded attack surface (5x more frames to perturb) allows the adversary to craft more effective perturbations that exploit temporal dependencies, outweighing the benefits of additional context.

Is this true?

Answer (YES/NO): NO